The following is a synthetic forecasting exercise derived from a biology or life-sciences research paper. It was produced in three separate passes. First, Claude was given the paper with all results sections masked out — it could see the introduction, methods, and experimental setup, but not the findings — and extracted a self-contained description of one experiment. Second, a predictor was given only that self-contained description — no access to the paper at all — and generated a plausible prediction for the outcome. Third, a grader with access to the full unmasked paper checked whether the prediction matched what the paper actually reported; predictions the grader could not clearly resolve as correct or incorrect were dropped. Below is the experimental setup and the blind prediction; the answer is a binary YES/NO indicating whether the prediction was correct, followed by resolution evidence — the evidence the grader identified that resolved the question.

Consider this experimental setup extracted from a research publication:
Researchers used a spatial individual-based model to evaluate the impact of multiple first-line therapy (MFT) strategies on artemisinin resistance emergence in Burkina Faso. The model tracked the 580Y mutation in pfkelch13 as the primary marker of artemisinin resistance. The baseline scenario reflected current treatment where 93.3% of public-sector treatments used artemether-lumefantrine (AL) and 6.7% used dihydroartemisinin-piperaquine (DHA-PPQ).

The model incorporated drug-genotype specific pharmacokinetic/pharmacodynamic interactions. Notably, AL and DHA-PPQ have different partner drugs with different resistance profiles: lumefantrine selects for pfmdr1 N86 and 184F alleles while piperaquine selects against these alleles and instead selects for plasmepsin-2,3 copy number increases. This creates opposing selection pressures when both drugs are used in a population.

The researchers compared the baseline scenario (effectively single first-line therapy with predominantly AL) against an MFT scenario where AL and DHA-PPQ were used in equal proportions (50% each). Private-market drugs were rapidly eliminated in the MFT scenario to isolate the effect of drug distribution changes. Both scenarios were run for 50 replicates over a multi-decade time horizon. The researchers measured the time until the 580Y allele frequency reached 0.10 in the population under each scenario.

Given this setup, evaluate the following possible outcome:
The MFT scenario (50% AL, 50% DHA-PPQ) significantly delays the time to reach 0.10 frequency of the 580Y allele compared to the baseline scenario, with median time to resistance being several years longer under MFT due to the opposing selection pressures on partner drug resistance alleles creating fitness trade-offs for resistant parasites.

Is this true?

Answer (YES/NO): NO